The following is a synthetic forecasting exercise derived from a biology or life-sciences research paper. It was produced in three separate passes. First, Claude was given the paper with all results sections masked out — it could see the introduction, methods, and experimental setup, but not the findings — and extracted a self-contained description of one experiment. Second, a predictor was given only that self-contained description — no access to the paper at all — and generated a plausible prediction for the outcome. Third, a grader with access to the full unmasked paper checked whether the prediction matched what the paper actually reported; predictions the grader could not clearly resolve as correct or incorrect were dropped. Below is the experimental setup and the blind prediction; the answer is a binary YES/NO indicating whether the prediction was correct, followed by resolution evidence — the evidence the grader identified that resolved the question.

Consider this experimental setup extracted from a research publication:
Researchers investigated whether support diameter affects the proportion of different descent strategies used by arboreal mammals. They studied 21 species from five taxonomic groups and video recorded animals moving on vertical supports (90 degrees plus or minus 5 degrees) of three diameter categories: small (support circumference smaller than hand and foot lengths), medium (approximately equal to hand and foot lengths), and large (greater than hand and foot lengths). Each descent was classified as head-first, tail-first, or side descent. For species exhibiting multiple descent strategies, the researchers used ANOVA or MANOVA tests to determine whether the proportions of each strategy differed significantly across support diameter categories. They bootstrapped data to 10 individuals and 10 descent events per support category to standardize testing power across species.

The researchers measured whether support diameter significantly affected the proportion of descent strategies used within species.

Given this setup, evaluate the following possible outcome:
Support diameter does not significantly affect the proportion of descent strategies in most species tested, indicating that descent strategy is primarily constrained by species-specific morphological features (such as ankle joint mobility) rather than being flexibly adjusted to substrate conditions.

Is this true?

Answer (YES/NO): NO